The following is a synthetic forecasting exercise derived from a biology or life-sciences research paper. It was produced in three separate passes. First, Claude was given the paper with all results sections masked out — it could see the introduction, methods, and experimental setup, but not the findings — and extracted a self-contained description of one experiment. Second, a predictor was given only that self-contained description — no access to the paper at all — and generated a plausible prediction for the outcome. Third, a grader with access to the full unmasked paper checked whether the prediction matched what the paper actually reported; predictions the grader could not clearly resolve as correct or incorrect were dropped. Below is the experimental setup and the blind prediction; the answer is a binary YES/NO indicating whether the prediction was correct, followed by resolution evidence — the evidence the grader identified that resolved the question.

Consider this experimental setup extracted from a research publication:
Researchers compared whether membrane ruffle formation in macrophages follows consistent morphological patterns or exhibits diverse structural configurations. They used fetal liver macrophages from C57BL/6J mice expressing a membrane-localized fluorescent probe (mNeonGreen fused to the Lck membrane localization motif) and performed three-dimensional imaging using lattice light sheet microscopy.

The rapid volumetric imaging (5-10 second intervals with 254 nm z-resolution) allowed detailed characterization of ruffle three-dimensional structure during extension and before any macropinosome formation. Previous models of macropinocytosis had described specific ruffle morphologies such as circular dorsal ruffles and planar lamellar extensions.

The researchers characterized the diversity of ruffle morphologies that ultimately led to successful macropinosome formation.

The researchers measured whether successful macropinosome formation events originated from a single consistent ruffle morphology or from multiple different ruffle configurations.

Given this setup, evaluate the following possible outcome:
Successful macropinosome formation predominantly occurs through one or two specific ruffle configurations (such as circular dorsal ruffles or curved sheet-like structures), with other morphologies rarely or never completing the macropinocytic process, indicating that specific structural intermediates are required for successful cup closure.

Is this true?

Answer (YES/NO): NO